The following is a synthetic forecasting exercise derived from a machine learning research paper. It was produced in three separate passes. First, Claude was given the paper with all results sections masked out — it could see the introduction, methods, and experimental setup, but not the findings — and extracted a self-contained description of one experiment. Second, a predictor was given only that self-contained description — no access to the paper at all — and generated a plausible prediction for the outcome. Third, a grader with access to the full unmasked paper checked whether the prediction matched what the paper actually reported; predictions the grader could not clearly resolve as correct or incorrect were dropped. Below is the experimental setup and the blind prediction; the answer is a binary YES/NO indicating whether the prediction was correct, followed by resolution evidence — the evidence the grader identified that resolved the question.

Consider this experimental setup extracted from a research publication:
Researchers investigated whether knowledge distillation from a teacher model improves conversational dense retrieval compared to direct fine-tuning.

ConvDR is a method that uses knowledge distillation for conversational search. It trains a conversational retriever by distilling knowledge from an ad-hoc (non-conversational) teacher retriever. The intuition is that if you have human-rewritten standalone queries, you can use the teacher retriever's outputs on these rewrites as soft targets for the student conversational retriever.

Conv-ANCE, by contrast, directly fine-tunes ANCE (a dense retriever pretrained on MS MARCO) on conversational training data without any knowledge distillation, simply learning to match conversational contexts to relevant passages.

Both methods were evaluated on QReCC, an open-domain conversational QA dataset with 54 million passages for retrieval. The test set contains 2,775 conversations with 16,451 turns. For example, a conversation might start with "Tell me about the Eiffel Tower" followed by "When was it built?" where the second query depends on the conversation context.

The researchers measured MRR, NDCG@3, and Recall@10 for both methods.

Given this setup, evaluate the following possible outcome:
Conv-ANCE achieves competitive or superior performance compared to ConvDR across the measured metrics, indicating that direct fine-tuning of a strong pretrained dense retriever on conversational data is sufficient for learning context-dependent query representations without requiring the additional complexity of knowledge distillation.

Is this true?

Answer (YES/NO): YES